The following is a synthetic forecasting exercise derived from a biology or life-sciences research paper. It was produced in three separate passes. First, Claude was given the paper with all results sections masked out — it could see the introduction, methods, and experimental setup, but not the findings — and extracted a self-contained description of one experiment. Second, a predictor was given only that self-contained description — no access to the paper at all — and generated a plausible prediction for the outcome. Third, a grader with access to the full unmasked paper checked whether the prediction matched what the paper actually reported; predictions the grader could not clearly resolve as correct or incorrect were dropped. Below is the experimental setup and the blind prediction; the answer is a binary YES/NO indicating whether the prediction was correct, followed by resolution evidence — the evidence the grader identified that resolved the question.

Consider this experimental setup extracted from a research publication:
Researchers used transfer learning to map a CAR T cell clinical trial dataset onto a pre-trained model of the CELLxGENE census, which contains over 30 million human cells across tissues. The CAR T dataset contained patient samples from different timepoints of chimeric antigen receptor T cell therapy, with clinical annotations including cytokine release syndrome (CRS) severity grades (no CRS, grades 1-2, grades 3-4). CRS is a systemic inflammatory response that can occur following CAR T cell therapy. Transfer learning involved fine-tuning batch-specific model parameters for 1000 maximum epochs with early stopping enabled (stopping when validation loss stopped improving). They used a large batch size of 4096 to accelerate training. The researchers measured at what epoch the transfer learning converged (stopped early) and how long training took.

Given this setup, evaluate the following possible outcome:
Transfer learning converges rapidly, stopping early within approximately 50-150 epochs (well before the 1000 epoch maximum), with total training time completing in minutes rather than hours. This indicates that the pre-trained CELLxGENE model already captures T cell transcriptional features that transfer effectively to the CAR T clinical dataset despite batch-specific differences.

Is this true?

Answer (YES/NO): NO